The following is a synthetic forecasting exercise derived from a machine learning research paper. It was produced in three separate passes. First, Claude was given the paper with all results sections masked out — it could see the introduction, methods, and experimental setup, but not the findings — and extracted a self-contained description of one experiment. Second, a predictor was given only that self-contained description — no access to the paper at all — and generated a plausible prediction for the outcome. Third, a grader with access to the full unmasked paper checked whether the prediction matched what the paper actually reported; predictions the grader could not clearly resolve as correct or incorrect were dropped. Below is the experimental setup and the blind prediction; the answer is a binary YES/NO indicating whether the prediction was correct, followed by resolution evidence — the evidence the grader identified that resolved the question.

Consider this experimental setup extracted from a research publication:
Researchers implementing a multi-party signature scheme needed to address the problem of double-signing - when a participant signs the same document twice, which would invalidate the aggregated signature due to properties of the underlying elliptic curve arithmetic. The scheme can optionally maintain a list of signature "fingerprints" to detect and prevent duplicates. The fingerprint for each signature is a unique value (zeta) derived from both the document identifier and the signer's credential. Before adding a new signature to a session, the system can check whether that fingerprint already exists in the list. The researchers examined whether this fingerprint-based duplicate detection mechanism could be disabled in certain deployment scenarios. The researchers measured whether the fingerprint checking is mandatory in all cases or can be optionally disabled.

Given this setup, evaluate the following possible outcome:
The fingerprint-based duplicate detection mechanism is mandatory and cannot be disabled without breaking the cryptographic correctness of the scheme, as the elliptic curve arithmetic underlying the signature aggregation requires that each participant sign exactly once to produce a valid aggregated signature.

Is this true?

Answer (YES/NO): NO